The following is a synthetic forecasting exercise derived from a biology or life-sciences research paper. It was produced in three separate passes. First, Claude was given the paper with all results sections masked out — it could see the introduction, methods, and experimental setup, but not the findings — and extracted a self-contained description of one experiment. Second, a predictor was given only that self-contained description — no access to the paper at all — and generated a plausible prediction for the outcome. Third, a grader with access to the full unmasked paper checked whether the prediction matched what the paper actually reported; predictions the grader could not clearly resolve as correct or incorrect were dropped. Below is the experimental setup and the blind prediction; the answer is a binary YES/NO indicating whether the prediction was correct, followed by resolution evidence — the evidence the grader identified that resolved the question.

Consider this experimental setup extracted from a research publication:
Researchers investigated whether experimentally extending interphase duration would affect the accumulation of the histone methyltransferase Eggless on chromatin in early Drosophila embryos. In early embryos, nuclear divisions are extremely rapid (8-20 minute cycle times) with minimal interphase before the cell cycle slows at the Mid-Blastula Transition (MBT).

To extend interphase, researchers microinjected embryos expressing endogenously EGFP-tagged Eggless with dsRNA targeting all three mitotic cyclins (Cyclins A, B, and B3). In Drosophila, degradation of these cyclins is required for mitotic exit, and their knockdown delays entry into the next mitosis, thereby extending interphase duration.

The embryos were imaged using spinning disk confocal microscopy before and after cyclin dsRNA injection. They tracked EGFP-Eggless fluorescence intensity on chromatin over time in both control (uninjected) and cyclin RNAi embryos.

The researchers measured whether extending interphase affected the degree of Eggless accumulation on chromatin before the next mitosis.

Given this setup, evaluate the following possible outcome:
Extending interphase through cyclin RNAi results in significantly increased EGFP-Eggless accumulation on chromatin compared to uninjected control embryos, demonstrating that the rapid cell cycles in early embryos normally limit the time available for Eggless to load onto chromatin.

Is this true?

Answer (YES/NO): YES